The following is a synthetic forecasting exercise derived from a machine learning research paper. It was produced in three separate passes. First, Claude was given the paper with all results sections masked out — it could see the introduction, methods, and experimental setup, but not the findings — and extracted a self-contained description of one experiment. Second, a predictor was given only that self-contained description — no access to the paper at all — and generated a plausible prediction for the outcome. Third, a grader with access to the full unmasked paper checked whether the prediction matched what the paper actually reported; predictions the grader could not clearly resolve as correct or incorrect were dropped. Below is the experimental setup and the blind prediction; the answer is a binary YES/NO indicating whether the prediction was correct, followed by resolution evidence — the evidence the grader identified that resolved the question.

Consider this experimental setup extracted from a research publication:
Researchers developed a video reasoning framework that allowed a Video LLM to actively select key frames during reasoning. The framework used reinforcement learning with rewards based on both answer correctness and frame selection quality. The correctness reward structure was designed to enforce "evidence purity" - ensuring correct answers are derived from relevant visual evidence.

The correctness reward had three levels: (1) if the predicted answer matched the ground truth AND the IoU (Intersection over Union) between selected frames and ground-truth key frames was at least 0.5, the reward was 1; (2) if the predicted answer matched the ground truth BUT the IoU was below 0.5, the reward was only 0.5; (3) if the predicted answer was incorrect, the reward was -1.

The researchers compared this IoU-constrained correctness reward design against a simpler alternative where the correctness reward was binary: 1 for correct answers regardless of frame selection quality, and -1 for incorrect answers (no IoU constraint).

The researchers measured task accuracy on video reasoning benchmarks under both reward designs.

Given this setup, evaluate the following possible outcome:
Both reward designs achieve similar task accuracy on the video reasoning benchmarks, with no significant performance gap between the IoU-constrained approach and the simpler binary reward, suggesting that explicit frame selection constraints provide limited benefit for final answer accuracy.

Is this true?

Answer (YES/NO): NO